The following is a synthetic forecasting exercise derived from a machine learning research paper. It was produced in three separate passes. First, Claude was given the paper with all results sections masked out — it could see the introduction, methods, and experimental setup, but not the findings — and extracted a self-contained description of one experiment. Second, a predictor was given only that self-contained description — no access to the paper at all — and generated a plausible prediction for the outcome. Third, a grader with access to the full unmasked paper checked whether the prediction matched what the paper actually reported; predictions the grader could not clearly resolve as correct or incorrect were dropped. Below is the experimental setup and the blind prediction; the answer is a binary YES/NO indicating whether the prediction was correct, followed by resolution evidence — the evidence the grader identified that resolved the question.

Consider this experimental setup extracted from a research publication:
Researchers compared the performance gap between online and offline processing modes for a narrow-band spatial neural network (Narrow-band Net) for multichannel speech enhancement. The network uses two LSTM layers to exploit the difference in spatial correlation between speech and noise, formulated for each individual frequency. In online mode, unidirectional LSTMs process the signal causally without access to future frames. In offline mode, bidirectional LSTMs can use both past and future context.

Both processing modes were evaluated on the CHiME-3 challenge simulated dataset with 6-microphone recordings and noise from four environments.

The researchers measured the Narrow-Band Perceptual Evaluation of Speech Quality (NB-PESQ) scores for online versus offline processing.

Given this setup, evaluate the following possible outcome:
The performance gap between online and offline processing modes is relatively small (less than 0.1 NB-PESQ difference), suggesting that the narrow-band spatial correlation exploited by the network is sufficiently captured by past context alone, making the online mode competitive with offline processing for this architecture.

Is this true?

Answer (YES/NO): YES